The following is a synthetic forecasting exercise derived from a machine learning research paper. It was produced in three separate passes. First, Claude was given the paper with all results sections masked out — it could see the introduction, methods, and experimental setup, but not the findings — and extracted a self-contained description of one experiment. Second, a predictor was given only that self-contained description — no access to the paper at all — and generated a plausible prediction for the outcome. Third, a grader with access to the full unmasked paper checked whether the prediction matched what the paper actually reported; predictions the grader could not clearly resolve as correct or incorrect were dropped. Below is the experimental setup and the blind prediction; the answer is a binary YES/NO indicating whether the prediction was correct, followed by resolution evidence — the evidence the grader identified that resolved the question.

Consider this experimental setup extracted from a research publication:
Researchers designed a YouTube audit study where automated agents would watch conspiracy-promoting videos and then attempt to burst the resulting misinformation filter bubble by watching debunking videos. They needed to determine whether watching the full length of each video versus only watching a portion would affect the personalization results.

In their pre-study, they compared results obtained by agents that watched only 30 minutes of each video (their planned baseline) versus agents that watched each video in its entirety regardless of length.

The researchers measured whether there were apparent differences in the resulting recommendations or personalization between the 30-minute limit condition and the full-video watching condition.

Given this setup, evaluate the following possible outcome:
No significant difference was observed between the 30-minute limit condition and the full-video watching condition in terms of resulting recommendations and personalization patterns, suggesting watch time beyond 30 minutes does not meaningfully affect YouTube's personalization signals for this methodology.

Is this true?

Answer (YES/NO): YES